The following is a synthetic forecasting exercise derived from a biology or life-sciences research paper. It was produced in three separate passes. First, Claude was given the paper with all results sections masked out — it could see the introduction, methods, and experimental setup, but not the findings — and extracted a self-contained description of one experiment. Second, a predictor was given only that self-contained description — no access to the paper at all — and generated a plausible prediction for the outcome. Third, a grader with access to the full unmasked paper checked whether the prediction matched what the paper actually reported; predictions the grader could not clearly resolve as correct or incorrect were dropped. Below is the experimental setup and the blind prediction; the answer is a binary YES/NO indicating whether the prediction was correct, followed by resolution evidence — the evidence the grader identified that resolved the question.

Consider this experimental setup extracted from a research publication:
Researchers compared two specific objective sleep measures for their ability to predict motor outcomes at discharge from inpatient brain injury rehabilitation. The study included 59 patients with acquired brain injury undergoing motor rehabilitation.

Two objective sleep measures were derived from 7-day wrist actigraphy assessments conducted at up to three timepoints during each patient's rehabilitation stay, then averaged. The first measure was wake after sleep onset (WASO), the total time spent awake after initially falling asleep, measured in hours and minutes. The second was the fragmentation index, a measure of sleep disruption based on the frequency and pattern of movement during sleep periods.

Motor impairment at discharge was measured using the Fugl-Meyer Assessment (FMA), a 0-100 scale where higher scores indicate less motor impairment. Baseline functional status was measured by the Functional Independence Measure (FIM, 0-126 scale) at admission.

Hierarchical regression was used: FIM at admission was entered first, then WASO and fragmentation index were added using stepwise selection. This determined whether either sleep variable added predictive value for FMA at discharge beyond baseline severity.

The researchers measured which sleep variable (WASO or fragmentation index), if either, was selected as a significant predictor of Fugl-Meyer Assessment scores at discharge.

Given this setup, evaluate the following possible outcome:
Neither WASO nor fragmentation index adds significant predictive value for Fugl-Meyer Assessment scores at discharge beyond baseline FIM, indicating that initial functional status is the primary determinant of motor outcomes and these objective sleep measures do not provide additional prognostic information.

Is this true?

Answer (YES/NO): NO